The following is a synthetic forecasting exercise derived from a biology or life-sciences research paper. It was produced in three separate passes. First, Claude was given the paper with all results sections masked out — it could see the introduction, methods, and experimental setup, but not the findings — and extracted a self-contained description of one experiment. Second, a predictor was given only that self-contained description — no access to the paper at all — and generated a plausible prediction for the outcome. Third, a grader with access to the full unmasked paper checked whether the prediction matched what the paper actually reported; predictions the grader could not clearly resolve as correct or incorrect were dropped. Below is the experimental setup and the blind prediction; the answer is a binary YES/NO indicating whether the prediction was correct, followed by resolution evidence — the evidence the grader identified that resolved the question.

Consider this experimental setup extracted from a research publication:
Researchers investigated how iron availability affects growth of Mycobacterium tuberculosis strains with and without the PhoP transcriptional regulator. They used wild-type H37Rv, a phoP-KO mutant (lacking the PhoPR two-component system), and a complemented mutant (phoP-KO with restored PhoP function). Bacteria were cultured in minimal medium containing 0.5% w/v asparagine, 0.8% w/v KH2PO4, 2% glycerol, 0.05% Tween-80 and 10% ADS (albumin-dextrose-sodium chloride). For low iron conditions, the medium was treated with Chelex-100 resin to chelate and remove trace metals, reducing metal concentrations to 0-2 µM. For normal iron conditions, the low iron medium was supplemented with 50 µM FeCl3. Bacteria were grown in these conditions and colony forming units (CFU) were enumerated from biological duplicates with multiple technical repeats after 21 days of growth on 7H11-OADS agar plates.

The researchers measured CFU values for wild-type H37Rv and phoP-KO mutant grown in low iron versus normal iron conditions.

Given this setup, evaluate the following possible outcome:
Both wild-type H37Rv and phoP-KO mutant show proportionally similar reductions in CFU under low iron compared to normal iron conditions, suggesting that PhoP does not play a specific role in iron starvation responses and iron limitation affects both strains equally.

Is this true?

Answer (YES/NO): NO